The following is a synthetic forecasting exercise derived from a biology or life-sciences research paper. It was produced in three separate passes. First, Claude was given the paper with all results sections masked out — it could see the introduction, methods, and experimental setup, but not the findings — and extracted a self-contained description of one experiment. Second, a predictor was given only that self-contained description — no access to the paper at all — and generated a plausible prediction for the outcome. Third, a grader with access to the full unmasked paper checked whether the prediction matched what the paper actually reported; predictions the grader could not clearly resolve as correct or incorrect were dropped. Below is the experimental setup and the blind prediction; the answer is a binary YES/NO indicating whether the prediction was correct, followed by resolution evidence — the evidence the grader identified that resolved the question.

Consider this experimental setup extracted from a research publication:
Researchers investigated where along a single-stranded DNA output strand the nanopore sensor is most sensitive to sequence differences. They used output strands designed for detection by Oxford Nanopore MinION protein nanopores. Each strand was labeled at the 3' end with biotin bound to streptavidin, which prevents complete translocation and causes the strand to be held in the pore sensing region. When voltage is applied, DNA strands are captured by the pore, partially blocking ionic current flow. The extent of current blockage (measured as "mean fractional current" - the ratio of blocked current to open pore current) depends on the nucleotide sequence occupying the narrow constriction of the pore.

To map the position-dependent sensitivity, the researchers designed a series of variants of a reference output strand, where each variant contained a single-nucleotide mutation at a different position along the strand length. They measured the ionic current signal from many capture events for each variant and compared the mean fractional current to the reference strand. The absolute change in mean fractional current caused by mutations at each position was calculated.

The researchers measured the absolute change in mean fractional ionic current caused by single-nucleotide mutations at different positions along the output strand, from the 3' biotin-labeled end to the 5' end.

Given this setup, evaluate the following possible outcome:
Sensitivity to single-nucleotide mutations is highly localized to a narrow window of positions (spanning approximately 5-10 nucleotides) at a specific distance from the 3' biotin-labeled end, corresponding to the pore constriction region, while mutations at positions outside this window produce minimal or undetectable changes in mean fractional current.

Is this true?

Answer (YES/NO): YES